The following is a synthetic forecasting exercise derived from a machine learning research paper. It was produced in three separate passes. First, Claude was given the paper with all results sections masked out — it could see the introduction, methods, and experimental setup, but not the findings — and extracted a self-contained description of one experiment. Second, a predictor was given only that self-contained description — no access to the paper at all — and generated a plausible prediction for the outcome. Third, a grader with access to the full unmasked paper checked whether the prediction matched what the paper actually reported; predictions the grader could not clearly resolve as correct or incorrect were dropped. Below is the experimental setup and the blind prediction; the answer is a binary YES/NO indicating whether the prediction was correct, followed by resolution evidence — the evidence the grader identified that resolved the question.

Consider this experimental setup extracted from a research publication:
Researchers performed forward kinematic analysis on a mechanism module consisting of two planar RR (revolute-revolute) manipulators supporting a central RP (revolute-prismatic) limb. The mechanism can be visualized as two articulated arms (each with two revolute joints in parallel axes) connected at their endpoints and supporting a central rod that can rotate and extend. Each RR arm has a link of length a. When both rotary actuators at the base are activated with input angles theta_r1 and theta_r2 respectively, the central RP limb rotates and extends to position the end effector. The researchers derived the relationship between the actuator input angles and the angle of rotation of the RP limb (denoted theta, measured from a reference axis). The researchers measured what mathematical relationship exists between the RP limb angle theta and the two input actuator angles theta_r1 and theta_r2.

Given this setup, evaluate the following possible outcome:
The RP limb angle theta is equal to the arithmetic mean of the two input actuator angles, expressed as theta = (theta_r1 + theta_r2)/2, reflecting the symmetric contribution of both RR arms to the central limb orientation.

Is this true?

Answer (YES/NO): YES